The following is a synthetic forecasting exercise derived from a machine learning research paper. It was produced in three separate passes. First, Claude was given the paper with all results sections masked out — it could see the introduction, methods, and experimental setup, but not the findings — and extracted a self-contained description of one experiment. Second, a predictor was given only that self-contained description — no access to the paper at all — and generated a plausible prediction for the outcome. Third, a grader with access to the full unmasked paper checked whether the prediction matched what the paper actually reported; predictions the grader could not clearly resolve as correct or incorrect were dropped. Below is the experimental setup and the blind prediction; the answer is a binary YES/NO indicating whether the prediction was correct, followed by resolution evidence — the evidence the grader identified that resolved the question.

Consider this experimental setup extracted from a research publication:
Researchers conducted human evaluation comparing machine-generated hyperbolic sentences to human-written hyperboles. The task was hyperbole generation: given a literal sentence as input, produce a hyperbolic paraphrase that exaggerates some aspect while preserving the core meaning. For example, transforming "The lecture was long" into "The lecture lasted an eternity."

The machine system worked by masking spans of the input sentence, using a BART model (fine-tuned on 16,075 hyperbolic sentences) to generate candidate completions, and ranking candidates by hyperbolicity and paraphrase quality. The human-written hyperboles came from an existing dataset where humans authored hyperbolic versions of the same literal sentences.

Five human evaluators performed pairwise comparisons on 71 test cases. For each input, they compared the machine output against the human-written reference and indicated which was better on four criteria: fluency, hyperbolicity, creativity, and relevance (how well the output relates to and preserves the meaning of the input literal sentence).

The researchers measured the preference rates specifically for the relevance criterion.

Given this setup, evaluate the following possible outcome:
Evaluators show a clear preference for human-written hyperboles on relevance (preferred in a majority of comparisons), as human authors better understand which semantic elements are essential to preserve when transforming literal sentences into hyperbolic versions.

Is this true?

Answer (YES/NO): NO